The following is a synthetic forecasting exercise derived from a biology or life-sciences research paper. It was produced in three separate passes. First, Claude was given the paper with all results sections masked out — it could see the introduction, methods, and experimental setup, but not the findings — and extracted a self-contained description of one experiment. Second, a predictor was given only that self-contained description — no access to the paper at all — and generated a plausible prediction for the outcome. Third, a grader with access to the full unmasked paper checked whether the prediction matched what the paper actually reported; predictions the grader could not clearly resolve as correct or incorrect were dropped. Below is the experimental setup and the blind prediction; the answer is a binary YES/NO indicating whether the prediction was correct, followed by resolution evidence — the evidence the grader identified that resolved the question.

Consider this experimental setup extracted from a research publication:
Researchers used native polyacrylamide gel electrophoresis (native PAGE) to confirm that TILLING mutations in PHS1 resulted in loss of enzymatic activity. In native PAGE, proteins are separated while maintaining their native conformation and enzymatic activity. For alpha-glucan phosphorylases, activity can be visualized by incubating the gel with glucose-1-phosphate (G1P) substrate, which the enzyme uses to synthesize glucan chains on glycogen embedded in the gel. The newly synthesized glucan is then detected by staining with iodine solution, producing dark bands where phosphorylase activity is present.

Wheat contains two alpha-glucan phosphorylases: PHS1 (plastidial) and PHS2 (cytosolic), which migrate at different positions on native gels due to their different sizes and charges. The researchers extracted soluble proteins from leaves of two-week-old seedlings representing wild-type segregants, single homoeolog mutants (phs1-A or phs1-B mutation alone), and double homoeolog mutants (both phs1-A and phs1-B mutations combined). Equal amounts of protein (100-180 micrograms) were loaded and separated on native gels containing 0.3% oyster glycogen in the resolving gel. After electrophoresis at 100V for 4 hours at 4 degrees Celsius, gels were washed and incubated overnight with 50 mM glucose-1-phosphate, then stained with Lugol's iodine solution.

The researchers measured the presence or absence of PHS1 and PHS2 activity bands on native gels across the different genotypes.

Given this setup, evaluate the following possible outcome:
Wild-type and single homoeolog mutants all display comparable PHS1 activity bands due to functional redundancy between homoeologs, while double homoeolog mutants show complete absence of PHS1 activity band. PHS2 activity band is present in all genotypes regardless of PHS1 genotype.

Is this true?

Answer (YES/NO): NO